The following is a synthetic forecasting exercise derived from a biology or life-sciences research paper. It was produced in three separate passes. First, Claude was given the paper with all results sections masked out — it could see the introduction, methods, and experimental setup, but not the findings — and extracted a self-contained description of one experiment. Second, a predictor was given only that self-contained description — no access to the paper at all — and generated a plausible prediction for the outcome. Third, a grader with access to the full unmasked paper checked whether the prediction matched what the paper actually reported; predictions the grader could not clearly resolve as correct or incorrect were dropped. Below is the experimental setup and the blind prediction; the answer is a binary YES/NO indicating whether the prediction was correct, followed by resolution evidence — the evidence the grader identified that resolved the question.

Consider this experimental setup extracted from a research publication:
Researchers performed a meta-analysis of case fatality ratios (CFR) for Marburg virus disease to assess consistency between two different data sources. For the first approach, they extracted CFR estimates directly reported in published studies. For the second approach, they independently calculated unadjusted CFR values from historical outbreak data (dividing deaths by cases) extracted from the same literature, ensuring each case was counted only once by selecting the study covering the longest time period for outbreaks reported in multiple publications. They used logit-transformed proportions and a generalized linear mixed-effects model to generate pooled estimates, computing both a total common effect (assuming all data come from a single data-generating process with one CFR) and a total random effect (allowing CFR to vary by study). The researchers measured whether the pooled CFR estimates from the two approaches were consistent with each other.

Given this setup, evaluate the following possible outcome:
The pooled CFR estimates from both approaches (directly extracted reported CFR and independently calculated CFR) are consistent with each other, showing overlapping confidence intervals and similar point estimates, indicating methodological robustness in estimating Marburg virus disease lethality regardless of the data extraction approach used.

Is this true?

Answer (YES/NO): YES